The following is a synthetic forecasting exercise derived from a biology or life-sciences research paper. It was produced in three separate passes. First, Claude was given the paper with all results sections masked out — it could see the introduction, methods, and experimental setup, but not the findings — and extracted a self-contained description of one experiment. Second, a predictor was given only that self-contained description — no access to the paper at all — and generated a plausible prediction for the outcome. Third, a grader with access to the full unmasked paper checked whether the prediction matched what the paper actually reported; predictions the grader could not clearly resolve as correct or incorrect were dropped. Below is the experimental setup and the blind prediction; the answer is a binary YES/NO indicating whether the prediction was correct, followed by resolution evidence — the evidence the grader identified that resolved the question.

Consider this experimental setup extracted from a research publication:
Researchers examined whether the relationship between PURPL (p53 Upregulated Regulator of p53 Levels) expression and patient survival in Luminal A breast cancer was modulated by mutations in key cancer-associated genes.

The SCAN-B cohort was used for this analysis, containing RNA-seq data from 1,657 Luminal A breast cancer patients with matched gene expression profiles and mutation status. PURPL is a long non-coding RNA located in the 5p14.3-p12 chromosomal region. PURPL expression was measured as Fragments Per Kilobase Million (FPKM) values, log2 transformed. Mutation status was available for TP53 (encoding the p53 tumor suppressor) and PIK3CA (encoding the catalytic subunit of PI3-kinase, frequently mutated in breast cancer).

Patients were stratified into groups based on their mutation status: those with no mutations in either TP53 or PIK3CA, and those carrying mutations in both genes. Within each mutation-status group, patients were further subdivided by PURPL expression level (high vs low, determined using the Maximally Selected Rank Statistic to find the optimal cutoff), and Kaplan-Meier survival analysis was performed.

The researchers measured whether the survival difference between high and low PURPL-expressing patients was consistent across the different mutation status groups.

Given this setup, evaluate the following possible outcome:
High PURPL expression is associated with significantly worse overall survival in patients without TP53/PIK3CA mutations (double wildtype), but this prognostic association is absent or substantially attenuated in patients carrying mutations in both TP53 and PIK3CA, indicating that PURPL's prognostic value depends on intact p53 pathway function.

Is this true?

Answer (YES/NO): YES